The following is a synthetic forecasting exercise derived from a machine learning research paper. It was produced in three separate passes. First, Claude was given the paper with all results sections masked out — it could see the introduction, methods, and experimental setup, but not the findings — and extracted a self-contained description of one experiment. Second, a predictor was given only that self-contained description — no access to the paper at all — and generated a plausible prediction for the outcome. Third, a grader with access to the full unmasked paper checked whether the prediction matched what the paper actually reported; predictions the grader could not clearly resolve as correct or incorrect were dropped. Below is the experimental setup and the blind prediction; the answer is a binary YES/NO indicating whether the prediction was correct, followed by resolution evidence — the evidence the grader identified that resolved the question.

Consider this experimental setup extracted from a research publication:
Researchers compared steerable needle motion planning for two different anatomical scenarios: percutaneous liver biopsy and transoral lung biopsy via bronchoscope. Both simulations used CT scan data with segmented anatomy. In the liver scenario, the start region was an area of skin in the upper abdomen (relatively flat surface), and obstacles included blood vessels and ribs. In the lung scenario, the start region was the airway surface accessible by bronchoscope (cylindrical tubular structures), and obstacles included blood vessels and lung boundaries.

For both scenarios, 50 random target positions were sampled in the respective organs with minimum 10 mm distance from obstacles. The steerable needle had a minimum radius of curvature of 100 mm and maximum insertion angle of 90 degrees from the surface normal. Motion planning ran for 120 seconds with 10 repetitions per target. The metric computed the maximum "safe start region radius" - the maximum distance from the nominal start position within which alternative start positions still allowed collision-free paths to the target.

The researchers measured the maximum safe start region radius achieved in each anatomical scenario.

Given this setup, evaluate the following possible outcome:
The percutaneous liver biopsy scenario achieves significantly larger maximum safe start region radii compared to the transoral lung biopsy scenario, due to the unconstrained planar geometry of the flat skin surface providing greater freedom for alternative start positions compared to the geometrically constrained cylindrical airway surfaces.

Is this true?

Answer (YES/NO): YES